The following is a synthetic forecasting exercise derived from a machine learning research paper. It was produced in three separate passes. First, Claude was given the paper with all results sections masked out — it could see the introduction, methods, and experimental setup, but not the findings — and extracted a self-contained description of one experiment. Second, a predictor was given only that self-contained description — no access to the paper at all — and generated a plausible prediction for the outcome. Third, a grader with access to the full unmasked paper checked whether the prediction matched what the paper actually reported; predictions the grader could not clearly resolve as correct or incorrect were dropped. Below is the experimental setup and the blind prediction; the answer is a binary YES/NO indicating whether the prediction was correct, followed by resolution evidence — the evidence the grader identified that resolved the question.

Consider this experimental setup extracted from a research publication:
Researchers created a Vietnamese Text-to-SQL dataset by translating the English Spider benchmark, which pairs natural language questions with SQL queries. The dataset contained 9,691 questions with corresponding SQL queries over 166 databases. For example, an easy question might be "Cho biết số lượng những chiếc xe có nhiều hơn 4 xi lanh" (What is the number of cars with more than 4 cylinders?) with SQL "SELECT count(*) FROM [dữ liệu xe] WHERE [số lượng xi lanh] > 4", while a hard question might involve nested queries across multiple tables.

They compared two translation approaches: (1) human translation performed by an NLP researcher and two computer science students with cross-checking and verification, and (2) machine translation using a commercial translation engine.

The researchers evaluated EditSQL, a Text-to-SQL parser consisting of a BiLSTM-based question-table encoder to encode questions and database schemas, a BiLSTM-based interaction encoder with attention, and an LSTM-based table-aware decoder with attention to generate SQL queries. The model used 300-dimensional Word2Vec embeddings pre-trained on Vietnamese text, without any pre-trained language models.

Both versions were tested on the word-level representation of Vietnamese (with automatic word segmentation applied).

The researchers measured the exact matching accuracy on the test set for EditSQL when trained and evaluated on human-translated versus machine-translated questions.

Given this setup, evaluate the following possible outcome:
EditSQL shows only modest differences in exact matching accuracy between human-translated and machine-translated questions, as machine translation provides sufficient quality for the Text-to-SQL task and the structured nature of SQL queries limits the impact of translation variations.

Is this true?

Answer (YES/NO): NO